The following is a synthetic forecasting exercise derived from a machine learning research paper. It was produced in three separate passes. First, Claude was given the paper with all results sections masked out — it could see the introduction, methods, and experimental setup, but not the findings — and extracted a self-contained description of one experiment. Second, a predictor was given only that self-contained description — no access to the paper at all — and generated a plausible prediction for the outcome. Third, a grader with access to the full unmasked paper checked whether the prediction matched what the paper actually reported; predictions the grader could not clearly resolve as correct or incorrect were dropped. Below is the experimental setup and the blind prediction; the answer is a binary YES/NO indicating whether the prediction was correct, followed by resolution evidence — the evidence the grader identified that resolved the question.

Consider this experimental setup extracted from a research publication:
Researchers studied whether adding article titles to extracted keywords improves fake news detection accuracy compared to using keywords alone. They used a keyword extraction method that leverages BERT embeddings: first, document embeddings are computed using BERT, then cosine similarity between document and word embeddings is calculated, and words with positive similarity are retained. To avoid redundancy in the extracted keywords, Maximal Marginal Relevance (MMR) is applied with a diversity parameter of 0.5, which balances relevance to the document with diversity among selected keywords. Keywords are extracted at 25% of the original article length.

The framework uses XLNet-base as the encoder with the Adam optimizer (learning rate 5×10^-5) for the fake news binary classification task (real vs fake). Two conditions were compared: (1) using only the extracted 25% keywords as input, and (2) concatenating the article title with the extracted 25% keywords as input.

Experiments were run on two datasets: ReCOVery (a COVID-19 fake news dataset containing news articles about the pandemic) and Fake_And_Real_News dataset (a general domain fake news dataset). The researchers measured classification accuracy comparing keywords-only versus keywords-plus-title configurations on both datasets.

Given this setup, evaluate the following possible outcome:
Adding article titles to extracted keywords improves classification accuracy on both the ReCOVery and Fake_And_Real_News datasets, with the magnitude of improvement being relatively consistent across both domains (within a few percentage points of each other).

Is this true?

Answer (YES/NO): YES